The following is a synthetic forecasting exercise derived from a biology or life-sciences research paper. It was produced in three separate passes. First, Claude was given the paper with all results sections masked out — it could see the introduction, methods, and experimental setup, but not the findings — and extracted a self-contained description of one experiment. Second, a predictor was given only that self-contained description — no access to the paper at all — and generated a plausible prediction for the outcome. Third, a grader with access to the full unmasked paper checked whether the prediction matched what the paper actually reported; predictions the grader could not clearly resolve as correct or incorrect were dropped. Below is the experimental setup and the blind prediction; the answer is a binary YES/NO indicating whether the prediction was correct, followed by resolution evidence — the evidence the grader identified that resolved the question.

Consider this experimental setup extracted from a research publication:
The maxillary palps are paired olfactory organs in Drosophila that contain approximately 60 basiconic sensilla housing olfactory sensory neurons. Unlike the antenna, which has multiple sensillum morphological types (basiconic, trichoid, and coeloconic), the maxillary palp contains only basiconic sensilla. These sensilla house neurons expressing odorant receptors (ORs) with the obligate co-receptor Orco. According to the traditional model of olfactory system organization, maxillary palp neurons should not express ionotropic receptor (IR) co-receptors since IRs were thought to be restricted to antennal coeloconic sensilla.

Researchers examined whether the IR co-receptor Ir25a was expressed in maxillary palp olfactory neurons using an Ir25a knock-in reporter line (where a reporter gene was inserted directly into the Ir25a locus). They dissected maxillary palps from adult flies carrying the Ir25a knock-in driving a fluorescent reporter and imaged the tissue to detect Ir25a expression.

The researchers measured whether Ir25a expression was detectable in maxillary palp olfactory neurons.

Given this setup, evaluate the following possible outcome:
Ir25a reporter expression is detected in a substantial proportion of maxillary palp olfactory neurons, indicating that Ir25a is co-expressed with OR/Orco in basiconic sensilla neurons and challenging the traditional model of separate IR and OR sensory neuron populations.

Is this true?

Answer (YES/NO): YES